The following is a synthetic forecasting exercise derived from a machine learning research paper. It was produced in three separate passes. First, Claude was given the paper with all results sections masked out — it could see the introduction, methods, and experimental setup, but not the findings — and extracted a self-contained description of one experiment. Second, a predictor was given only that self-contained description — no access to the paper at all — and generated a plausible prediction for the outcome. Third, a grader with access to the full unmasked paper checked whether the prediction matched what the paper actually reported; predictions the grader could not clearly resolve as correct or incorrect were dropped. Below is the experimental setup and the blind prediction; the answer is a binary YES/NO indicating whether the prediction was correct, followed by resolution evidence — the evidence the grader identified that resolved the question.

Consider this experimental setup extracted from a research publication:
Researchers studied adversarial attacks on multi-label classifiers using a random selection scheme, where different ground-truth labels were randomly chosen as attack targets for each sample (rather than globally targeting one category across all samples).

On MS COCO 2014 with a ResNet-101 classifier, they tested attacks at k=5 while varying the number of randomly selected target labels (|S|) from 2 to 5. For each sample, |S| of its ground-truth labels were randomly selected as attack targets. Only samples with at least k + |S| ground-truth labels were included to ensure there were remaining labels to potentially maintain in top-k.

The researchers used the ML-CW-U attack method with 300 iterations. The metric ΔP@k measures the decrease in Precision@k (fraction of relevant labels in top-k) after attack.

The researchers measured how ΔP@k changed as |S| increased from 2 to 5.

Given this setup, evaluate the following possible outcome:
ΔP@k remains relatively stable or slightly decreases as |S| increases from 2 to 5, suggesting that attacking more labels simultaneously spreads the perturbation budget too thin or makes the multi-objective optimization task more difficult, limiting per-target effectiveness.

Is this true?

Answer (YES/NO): NO